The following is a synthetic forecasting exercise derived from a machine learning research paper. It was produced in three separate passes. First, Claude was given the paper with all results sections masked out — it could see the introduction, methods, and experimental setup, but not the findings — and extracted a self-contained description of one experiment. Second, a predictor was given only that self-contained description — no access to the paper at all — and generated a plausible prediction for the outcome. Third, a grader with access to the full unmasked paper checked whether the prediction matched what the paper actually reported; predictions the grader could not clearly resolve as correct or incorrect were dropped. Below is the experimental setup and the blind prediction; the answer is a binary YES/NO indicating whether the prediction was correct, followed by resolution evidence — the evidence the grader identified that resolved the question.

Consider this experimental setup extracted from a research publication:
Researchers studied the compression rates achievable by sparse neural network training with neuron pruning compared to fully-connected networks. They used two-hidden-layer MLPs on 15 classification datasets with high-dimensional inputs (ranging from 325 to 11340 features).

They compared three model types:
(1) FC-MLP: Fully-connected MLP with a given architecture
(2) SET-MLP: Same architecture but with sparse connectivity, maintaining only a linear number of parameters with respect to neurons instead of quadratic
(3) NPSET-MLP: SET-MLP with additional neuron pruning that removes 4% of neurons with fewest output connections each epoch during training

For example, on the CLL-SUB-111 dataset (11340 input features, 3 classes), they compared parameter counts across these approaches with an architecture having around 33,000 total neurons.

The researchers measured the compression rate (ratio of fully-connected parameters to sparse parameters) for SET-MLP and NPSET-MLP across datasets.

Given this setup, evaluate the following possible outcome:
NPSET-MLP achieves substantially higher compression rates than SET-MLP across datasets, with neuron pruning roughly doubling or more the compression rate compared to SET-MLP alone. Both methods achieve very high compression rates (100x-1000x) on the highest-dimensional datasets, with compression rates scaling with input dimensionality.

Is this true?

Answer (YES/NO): NO